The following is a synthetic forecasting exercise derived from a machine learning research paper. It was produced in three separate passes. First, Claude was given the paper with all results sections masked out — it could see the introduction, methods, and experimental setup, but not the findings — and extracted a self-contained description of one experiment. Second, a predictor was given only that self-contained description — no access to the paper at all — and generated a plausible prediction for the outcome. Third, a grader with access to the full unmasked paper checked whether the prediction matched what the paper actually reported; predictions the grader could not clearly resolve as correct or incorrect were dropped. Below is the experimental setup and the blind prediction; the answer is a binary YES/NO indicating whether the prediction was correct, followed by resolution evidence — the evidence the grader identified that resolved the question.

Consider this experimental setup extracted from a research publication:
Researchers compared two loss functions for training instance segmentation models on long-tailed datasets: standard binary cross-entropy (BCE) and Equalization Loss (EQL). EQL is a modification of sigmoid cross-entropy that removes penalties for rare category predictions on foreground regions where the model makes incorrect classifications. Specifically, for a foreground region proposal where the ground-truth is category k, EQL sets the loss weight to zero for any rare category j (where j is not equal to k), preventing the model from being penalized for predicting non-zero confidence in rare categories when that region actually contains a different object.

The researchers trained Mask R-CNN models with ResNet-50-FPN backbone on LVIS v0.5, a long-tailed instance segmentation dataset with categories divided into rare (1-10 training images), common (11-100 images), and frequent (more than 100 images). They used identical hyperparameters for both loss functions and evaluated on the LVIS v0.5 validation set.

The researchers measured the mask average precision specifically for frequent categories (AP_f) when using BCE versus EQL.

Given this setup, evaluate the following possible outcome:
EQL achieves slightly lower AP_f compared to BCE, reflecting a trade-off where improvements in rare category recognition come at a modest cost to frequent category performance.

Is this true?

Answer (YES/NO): YES